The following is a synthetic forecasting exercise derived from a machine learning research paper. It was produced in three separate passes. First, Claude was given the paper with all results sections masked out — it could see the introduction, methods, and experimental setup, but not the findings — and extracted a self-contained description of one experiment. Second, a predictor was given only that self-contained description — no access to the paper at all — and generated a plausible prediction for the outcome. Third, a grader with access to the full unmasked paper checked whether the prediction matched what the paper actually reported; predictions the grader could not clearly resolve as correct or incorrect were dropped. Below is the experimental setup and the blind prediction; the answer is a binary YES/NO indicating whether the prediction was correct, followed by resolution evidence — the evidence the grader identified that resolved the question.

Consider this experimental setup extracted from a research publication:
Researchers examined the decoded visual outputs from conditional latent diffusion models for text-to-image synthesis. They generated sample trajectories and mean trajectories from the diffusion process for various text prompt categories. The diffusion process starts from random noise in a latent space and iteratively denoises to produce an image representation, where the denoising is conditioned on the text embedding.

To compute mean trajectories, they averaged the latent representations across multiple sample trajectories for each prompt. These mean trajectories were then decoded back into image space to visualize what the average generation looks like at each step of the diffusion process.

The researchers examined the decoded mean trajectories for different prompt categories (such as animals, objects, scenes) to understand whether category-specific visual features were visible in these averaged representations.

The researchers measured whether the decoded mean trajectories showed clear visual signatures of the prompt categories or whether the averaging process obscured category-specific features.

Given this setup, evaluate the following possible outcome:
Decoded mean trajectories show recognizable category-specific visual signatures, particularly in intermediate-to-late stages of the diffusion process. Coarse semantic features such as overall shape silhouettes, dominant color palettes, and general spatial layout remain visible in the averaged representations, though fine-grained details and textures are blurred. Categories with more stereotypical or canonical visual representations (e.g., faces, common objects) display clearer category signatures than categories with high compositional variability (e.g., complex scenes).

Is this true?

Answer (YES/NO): NO